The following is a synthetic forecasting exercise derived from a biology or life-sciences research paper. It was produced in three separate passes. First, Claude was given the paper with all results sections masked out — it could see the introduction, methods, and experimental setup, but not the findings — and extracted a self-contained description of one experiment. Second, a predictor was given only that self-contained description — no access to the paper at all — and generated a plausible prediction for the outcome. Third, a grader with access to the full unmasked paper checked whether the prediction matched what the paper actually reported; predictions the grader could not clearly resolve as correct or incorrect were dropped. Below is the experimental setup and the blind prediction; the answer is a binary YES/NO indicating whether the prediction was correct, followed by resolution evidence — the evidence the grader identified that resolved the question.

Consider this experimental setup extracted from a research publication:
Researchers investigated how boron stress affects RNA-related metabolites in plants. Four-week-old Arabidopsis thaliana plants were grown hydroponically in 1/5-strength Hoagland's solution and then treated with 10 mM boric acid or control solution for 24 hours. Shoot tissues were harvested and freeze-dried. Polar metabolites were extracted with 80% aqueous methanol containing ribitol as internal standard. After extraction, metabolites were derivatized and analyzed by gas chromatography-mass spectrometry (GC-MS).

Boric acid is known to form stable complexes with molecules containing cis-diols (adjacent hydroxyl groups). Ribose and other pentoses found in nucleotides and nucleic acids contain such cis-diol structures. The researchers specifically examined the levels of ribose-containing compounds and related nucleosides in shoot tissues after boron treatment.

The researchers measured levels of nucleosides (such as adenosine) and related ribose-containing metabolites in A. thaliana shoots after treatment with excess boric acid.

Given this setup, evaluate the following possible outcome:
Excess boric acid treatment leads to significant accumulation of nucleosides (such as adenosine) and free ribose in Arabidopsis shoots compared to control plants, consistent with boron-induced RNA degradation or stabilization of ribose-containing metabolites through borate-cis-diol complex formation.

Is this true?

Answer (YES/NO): YES